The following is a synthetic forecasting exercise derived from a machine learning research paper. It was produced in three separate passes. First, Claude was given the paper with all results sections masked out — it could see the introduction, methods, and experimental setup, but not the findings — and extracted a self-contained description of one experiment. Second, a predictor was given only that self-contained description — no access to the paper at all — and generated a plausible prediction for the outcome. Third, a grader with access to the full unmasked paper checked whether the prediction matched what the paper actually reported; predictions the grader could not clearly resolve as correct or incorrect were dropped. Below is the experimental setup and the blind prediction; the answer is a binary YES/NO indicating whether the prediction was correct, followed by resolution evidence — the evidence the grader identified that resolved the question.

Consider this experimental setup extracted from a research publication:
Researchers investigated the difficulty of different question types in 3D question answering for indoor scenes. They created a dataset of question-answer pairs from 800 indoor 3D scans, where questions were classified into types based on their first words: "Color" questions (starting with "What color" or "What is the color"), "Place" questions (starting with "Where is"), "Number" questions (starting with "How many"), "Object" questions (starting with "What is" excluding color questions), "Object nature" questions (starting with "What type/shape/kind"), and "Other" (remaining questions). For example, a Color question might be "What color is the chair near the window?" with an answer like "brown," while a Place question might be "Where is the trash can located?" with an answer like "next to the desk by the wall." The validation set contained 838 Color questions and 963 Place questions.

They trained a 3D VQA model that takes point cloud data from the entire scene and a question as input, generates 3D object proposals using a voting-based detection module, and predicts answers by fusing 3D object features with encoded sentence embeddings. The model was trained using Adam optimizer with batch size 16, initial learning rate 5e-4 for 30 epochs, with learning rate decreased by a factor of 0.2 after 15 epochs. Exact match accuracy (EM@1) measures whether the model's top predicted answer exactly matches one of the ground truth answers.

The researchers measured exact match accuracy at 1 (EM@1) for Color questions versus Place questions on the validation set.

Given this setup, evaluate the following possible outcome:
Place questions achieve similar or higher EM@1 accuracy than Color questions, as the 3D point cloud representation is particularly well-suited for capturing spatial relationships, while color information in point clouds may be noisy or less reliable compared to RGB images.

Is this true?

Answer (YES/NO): NO